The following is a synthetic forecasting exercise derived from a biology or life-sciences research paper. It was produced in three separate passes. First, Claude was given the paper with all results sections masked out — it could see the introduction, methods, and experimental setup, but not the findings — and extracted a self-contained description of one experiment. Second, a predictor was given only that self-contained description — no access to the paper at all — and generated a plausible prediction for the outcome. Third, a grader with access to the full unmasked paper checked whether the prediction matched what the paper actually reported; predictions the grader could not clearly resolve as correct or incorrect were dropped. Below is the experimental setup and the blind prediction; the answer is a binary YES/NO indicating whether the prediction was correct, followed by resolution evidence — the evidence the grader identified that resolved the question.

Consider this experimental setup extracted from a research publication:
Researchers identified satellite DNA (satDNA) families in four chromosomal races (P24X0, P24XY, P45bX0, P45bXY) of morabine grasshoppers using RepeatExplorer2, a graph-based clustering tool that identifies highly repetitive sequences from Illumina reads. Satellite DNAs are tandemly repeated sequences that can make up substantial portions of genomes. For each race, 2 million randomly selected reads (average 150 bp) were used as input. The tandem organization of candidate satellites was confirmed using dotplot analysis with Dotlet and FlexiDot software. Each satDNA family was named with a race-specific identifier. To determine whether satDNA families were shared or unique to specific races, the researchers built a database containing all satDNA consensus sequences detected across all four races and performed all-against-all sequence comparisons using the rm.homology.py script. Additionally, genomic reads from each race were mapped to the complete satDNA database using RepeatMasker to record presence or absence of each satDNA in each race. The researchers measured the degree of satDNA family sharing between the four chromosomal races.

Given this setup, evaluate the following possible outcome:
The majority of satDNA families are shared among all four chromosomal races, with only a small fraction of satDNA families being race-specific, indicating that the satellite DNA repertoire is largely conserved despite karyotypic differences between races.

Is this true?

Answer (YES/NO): YES